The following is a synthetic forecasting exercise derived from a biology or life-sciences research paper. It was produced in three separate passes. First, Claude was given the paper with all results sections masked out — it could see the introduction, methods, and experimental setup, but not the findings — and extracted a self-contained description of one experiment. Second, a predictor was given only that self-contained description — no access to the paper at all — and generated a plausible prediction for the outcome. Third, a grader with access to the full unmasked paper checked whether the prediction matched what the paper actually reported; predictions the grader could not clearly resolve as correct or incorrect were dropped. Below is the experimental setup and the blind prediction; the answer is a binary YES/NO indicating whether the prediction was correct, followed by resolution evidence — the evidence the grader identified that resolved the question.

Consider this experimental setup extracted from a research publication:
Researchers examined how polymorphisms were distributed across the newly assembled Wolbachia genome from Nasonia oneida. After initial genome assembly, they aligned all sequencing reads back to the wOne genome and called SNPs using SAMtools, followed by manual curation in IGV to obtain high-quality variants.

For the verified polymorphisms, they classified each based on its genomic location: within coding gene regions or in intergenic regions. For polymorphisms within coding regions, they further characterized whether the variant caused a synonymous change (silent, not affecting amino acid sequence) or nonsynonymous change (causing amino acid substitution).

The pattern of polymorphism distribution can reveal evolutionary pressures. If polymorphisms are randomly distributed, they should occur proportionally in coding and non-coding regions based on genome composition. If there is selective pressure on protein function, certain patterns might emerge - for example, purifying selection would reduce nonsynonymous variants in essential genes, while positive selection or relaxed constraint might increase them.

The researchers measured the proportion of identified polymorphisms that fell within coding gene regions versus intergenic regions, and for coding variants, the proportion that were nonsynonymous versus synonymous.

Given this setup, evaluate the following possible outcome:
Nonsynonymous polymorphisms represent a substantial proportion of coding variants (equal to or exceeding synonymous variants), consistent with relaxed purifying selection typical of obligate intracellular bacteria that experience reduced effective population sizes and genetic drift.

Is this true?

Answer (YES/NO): YES